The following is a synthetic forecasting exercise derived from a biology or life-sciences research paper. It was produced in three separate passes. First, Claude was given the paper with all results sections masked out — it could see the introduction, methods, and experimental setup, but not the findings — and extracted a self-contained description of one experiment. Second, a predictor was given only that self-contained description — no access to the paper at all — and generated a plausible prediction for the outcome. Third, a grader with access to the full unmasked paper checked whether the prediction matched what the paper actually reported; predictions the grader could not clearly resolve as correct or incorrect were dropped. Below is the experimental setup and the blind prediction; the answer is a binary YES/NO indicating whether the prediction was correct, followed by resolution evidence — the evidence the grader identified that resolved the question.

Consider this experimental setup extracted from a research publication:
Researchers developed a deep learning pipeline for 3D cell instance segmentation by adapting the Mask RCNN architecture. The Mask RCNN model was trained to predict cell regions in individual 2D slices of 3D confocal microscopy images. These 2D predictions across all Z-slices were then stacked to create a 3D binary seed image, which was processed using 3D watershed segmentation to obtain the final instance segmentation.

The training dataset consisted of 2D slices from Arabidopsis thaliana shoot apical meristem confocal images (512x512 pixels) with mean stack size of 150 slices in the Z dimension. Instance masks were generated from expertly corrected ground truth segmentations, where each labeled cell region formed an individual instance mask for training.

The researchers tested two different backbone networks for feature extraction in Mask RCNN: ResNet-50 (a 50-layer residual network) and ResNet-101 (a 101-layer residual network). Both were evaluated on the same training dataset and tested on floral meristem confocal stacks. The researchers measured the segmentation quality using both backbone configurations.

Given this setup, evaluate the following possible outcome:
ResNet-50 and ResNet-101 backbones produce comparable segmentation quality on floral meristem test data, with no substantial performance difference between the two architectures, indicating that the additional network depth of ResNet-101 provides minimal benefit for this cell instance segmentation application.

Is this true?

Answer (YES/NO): NO